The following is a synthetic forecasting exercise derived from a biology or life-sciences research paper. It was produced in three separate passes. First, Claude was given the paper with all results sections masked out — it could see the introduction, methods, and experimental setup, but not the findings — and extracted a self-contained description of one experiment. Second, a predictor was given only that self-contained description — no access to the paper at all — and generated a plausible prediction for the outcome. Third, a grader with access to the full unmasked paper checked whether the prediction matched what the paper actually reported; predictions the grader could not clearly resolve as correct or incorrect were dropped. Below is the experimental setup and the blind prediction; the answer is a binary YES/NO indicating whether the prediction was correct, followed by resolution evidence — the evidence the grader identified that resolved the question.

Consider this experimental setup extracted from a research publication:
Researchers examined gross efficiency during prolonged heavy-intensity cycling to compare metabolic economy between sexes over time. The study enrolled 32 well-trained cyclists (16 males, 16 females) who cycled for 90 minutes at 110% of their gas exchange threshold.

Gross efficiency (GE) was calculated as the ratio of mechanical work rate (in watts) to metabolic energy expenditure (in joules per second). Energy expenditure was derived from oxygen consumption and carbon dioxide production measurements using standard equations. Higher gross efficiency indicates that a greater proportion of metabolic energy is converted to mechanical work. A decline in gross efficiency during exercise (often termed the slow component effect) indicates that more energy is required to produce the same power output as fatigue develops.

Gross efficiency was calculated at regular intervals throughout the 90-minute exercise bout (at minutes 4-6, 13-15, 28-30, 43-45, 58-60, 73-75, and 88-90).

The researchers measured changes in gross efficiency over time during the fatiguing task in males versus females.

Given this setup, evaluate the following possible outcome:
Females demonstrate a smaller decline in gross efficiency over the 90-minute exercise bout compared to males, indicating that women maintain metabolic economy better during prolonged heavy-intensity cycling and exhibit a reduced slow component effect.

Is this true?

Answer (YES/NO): NO